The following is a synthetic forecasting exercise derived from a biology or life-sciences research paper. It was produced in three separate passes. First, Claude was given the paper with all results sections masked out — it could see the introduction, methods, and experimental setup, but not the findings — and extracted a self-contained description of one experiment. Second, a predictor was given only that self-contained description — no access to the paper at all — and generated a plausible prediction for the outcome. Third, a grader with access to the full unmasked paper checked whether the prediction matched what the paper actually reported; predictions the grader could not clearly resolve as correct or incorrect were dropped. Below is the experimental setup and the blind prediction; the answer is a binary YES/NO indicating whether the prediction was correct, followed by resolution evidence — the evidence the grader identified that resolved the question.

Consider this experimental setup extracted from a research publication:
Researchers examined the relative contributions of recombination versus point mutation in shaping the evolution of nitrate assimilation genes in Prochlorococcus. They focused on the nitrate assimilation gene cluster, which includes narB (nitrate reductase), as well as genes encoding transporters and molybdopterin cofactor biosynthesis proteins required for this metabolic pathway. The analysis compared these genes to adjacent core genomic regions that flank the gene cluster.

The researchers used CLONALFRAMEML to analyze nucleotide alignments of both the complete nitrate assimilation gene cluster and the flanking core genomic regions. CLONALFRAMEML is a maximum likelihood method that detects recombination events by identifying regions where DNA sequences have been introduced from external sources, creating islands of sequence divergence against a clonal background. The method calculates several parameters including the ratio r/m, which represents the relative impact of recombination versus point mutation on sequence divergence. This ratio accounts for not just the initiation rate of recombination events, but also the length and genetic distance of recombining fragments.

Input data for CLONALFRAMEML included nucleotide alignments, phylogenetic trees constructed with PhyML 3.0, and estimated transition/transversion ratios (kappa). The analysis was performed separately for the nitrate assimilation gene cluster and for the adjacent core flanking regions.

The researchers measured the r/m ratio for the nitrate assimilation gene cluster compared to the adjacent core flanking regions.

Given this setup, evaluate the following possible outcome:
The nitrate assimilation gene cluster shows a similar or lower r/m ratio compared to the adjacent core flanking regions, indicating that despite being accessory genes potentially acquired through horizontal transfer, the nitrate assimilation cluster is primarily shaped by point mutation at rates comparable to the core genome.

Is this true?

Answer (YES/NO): NO